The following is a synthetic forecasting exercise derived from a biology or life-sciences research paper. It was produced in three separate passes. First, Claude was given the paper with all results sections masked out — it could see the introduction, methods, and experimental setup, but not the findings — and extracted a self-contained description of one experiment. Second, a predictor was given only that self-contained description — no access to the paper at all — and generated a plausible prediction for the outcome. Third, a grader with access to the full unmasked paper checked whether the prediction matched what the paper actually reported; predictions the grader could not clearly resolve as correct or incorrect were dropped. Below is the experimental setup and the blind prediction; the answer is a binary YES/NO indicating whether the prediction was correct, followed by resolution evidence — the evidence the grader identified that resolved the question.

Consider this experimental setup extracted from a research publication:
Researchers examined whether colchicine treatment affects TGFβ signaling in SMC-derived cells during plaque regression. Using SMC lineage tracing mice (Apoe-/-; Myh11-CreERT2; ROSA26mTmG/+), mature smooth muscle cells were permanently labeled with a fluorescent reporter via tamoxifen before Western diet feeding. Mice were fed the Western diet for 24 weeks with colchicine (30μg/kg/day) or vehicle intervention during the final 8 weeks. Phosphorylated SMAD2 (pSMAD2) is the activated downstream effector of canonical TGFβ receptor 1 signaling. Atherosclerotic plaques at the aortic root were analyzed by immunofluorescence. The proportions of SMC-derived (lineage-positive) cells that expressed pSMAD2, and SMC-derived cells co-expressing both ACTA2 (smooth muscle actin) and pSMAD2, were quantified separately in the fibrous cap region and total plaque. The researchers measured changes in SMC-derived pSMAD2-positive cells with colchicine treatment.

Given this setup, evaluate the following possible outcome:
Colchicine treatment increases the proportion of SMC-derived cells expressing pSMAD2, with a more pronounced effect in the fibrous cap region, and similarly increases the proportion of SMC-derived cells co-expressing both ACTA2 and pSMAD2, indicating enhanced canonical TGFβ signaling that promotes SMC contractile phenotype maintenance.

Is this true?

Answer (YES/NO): NO